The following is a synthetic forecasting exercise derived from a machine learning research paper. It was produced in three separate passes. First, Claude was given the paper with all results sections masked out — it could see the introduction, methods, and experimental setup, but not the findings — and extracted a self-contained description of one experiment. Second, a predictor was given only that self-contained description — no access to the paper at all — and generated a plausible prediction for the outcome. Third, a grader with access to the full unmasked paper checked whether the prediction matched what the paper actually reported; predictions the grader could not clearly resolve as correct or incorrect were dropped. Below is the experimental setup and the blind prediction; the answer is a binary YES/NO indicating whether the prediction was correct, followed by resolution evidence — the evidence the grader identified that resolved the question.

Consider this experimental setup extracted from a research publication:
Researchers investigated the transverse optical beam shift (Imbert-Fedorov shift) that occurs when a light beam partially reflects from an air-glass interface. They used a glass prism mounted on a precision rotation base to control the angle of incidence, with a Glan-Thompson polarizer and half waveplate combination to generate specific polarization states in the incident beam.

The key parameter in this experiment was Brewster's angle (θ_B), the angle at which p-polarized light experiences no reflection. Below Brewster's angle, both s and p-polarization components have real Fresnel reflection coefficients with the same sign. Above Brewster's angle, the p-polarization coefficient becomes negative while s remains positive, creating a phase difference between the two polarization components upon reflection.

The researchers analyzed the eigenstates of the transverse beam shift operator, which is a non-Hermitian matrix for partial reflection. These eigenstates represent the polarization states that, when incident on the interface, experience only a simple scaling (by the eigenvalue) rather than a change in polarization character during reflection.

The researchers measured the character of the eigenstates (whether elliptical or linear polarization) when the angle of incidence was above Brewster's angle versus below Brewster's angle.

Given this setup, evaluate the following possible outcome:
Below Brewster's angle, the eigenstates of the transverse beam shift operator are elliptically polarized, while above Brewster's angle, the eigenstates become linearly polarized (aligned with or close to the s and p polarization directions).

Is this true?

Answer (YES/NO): NO